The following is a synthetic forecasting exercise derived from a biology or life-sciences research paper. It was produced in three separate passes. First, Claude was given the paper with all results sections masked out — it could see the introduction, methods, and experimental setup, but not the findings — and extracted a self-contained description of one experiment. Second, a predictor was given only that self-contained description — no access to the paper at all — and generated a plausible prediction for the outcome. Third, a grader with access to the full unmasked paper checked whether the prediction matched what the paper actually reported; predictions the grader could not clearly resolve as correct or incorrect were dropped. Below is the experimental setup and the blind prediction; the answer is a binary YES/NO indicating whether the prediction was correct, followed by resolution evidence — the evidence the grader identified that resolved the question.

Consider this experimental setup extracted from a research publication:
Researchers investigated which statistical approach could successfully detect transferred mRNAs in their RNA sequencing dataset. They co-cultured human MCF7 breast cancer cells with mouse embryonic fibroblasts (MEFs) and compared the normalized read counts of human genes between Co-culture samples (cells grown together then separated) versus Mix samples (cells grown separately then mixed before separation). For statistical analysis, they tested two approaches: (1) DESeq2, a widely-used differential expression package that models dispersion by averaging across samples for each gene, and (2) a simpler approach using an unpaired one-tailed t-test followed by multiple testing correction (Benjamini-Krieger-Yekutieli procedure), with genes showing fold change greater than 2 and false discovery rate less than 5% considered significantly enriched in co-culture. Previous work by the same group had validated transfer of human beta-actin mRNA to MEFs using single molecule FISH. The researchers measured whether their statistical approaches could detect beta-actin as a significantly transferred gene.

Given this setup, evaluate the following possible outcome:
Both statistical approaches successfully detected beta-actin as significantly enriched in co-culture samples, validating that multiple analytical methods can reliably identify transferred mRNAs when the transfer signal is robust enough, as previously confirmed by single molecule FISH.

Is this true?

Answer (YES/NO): NO